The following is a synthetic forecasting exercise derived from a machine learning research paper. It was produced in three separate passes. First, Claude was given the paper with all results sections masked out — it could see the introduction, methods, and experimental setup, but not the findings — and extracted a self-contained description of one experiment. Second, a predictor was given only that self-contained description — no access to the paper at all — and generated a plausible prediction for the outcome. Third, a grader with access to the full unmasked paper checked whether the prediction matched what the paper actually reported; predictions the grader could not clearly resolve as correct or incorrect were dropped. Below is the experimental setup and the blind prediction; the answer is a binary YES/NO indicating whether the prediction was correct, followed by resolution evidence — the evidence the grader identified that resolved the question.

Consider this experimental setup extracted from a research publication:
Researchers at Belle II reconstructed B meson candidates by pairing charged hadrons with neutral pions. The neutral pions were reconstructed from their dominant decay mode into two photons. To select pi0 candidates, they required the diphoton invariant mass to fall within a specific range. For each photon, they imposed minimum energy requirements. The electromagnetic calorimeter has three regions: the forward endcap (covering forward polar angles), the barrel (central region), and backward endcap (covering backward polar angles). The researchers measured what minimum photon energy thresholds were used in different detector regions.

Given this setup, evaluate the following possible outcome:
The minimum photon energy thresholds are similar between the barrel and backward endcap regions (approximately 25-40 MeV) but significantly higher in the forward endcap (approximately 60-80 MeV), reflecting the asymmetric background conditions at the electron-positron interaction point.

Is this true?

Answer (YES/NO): NO